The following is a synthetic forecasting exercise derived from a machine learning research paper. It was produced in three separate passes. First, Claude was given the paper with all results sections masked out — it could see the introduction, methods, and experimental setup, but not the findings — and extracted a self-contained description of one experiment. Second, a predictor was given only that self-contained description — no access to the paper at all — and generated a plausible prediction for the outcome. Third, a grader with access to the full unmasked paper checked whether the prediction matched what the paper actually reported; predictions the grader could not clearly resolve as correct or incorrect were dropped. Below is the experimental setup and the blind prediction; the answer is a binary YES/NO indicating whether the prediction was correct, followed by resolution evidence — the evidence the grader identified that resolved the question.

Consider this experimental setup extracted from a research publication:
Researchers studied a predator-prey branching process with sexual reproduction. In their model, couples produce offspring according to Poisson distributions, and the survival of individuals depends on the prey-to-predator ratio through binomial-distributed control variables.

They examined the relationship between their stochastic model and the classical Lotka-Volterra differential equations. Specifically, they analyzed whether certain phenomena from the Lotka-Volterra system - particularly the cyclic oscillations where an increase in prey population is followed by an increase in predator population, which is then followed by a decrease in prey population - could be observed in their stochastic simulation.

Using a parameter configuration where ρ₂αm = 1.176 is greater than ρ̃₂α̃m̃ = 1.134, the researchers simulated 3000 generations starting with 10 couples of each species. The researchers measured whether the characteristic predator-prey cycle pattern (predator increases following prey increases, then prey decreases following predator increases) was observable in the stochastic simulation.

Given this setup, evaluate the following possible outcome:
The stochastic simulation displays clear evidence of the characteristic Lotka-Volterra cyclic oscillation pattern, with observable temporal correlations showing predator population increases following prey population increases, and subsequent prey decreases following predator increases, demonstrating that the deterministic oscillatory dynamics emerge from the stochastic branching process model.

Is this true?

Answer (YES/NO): YES